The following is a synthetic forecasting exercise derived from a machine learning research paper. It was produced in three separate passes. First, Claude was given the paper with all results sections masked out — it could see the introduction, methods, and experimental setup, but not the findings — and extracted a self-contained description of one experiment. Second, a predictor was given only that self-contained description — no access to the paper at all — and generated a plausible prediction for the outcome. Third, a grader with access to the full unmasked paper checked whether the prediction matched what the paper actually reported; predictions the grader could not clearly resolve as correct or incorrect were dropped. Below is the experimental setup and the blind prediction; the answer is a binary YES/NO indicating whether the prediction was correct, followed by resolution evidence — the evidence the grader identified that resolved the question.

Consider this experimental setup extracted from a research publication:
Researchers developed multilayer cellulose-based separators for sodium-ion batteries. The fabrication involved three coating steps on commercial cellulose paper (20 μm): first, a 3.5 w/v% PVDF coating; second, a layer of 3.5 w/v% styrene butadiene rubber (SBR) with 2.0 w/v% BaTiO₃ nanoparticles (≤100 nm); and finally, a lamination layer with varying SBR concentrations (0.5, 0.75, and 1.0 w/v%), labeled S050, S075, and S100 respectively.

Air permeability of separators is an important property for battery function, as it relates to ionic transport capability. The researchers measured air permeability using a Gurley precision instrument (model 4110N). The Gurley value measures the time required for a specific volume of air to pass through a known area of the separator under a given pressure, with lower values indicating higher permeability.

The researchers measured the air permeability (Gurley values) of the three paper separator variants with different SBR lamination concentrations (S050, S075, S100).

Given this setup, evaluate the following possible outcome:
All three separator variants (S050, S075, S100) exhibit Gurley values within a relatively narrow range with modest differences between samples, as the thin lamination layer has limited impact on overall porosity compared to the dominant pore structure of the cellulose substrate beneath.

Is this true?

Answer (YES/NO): NO